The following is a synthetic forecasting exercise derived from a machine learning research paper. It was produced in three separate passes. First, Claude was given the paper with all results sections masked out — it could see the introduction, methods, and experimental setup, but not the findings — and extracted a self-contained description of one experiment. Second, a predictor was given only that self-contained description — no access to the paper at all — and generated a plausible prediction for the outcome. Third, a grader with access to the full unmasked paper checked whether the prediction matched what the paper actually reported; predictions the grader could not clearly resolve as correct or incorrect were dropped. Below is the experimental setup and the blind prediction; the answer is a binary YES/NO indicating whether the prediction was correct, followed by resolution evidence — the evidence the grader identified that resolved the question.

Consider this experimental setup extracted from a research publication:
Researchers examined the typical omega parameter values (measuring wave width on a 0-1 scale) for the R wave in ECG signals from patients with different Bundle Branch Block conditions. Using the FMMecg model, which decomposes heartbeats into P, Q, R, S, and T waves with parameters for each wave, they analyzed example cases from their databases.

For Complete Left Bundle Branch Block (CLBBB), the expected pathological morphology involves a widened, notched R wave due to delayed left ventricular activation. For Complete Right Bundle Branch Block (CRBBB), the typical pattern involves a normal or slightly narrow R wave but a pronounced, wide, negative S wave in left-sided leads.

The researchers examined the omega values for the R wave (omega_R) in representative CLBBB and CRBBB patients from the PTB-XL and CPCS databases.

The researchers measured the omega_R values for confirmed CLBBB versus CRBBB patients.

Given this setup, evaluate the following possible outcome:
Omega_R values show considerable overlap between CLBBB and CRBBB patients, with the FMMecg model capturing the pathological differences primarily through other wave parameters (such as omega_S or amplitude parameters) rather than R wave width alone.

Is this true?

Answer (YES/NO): NO